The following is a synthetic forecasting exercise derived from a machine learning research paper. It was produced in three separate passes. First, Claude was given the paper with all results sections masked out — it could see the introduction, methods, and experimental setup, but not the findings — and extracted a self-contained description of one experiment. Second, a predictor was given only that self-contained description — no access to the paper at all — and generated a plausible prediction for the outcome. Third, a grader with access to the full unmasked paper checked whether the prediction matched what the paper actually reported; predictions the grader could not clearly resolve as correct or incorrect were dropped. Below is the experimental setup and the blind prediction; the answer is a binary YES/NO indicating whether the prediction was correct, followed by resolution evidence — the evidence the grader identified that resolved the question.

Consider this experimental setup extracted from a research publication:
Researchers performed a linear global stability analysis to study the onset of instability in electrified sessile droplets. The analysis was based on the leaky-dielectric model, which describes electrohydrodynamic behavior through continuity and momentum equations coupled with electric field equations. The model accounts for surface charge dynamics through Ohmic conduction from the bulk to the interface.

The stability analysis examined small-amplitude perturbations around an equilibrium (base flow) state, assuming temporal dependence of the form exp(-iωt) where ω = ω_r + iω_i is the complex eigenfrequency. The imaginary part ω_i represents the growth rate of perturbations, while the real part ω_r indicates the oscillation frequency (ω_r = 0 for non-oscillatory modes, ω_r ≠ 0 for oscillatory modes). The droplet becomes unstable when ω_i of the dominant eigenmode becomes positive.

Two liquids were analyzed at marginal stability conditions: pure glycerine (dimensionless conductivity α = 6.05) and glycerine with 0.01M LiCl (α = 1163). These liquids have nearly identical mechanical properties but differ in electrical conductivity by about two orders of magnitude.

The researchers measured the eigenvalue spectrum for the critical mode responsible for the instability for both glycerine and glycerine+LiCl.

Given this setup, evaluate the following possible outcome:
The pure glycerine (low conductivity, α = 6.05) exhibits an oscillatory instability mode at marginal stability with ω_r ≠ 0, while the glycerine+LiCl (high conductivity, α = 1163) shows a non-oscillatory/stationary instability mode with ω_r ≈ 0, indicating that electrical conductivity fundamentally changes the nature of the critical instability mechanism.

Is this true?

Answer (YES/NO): NO